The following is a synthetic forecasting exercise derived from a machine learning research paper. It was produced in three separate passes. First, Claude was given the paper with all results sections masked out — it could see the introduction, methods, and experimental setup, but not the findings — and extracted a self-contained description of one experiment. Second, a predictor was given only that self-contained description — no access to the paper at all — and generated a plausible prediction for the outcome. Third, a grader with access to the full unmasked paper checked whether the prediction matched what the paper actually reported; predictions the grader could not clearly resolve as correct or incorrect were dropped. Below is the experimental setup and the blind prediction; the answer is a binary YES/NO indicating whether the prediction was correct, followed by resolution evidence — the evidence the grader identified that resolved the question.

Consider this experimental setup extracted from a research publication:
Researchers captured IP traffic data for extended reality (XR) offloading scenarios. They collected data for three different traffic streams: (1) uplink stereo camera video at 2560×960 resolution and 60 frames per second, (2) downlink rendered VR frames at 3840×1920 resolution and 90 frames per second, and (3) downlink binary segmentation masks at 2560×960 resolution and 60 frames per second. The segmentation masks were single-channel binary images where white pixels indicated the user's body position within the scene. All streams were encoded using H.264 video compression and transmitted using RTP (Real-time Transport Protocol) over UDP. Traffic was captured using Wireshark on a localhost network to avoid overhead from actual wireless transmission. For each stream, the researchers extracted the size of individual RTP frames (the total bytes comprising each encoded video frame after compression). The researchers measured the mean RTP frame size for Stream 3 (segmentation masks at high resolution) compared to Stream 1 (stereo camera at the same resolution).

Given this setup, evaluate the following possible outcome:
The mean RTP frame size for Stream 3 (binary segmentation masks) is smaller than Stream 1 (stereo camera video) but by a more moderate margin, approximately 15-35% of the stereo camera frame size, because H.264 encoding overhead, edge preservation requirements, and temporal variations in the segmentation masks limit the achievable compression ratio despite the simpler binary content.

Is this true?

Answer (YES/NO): NO